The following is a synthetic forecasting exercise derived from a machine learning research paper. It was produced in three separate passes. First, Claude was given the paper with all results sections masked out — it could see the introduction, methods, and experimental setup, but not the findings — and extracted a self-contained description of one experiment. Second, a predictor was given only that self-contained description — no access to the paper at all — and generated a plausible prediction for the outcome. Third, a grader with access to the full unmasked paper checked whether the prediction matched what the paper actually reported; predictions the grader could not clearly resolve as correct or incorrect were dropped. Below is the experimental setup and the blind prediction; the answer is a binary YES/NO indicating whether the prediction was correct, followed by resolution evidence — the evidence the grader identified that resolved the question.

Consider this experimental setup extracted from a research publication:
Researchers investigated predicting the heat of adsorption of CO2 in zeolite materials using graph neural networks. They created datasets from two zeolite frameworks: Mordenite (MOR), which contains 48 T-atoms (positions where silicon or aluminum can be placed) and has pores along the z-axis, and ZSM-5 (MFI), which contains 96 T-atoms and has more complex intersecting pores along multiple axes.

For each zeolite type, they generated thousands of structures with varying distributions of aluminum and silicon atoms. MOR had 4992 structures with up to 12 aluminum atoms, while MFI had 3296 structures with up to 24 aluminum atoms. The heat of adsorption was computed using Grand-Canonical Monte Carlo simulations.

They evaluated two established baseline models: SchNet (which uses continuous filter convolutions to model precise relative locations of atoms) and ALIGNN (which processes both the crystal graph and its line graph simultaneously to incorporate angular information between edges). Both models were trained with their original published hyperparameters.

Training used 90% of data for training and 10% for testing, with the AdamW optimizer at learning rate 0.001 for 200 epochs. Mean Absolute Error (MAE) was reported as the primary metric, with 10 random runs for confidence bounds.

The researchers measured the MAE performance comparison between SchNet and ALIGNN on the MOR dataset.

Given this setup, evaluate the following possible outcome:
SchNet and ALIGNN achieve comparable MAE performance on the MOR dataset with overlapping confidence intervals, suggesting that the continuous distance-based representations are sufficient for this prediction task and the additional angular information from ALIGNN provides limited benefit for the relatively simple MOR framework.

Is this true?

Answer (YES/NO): NO